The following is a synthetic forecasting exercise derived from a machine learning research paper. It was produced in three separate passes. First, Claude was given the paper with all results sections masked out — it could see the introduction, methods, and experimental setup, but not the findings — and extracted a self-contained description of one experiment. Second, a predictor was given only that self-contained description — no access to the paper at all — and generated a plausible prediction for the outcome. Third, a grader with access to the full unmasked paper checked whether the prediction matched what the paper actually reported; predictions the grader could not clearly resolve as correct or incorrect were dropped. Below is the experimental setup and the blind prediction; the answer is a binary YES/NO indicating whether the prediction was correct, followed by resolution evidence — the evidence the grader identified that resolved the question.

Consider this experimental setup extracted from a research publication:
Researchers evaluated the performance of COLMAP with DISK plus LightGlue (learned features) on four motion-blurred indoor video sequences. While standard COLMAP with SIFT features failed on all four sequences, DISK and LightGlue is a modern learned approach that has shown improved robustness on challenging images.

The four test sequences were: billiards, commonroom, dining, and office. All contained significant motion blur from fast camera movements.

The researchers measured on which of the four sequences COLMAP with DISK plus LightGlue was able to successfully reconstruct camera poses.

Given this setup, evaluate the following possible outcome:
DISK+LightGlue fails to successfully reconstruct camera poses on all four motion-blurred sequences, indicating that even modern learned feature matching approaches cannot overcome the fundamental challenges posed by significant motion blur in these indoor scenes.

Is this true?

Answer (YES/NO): NO